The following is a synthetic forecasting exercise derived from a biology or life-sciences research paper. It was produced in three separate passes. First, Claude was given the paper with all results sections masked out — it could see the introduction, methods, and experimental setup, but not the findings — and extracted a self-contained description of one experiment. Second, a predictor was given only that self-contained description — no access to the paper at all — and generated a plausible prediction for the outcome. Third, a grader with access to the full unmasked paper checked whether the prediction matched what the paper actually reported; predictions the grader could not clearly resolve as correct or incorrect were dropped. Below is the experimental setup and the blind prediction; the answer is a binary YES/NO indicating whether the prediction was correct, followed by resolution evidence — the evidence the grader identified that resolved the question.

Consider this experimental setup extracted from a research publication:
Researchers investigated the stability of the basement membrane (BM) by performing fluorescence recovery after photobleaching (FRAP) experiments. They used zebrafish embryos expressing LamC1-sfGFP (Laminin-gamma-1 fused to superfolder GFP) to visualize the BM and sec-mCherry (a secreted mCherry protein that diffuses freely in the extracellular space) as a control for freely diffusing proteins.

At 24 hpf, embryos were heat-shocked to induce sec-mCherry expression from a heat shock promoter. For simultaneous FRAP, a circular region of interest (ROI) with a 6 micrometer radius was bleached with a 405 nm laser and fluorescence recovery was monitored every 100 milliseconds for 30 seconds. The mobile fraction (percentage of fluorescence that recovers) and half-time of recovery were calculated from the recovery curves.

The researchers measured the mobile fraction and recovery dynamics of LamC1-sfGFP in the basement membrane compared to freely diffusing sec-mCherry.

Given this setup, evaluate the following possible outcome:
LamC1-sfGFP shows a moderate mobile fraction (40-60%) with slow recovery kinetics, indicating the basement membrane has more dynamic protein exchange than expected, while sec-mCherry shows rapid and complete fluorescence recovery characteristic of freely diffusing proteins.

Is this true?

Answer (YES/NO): NO